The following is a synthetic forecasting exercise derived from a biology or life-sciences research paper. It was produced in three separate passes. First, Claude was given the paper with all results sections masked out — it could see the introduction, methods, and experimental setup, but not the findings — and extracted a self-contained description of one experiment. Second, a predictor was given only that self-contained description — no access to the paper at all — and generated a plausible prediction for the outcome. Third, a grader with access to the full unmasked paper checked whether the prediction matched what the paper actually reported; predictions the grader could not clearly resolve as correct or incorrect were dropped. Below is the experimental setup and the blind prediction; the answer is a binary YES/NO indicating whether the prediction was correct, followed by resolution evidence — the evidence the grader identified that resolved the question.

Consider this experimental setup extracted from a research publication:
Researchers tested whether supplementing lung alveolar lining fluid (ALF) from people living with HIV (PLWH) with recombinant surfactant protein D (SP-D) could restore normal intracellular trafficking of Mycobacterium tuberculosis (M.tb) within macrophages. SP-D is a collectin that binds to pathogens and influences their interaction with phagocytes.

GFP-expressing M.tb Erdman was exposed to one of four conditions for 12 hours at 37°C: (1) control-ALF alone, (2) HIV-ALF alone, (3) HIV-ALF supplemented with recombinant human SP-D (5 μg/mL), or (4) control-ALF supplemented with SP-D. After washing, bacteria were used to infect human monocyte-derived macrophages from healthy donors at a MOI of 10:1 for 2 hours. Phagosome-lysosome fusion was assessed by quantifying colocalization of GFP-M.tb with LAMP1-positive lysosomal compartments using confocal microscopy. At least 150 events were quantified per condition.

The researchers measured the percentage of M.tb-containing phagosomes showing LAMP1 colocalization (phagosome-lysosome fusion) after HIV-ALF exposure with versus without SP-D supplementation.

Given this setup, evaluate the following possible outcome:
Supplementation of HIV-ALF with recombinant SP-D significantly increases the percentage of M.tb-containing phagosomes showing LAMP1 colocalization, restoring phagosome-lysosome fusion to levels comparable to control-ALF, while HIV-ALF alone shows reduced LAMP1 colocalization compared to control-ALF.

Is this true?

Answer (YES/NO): YES